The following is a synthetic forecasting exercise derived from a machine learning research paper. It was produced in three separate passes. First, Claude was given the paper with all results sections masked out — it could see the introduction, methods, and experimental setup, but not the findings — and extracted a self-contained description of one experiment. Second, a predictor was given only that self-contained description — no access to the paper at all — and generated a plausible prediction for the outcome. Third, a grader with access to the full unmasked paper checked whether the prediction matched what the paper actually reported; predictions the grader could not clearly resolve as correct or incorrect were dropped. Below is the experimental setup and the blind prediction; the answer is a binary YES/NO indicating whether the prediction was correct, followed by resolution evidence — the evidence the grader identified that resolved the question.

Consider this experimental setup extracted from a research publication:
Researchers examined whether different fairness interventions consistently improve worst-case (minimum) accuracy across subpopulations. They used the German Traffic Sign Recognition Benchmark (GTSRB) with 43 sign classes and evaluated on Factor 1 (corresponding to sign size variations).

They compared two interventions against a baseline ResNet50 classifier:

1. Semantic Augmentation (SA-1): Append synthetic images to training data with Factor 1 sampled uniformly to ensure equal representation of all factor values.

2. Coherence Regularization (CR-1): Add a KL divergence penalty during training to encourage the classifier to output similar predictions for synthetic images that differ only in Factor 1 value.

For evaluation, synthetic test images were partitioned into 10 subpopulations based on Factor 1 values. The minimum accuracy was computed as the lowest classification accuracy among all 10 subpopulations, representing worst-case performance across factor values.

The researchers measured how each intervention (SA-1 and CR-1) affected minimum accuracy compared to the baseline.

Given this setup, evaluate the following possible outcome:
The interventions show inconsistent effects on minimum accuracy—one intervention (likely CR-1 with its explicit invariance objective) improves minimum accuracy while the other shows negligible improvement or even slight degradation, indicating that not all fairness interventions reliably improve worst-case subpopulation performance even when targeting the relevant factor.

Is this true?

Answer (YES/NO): NO